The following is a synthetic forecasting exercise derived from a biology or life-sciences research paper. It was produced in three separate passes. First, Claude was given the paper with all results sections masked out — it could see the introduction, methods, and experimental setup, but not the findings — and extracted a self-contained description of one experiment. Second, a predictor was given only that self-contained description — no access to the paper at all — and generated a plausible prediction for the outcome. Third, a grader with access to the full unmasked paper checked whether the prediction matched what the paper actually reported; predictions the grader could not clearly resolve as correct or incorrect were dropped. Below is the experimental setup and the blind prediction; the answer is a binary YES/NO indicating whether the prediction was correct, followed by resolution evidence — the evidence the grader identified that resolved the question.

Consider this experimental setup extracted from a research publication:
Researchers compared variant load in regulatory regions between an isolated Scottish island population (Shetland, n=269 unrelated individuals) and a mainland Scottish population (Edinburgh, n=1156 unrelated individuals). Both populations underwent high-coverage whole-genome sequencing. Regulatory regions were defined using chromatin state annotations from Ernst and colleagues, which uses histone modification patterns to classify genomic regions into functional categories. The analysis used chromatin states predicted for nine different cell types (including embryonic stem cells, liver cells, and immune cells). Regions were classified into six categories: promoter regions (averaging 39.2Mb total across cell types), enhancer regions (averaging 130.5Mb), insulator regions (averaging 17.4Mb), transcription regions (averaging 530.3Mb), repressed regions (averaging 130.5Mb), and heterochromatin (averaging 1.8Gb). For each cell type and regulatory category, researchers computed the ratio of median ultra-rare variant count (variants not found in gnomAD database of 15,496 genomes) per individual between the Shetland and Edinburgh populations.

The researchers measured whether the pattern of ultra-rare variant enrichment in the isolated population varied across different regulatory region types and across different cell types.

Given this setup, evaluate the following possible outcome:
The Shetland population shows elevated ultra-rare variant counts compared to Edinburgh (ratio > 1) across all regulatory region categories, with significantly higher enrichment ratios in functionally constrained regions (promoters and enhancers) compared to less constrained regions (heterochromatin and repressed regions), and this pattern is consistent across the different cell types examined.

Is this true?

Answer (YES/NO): NO